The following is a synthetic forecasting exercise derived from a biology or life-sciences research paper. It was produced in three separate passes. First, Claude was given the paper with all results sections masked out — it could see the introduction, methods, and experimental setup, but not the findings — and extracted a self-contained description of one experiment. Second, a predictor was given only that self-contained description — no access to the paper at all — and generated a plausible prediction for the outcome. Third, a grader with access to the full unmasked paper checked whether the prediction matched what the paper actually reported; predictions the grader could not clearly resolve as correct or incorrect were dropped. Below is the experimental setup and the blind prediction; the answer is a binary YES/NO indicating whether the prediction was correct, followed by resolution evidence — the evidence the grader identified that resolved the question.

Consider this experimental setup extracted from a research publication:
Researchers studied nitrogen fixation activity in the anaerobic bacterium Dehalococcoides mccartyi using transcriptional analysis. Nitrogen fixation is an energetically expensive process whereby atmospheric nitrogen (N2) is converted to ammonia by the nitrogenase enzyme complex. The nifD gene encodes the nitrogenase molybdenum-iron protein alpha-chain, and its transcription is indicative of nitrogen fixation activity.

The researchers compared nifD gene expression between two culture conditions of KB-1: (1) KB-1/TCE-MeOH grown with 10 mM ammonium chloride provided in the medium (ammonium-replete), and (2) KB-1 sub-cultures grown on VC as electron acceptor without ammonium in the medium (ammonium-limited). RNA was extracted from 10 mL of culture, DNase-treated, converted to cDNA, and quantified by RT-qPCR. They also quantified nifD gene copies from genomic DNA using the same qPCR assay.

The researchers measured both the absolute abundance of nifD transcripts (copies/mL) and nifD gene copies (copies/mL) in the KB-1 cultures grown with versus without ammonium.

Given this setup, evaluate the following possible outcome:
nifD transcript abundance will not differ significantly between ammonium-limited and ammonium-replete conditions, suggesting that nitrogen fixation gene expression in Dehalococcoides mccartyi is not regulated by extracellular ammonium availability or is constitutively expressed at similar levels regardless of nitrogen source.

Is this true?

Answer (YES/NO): NO